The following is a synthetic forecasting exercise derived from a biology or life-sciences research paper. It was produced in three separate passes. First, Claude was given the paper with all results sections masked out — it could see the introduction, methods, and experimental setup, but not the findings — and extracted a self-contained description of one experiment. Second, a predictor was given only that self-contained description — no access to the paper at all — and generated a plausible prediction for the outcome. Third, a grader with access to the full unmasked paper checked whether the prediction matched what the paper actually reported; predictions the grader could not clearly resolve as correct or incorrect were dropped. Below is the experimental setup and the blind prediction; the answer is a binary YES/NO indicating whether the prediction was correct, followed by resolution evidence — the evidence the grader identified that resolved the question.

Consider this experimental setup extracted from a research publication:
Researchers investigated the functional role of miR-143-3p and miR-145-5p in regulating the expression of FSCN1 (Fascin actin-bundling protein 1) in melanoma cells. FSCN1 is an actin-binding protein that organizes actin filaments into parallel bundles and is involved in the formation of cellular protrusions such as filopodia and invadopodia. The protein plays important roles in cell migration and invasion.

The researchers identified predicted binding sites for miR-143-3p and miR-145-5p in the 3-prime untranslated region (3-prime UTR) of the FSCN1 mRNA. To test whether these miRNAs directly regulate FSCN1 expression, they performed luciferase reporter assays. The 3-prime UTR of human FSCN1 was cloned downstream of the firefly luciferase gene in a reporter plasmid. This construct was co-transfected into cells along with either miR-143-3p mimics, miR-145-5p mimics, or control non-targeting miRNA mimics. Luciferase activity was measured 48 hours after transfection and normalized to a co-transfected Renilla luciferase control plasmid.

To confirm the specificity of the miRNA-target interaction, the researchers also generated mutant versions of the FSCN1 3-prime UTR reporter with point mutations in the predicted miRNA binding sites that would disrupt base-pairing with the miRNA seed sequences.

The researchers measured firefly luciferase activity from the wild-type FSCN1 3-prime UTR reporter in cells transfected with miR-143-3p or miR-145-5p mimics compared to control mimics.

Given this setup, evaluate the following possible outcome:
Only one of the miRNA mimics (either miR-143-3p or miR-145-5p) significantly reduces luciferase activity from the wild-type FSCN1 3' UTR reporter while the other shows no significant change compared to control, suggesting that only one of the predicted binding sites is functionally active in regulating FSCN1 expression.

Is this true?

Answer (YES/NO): NO